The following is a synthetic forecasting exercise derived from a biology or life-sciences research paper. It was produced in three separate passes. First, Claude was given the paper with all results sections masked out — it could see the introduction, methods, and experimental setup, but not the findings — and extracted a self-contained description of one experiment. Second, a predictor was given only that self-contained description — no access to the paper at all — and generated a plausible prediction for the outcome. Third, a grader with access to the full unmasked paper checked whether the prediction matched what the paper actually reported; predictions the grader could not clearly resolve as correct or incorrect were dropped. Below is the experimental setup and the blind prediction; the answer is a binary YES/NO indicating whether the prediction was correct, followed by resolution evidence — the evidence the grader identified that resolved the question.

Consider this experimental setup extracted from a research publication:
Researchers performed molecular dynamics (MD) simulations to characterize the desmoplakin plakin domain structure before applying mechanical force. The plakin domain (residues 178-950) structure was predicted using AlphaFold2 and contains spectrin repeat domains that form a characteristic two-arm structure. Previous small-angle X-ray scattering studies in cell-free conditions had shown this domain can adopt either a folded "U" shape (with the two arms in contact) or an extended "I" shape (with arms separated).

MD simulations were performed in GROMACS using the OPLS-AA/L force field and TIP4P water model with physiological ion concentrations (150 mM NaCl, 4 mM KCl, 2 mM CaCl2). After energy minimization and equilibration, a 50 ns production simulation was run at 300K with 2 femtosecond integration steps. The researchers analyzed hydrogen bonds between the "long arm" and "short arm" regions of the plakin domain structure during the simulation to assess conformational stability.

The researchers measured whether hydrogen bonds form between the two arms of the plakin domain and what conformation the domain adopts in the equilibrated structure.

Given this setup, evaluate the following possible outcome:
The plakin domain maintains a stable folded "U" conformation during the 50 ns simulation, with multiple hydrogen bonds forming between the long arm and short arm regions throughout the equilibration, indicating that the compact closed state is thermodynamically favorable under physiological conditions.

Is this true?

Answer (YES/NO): YES